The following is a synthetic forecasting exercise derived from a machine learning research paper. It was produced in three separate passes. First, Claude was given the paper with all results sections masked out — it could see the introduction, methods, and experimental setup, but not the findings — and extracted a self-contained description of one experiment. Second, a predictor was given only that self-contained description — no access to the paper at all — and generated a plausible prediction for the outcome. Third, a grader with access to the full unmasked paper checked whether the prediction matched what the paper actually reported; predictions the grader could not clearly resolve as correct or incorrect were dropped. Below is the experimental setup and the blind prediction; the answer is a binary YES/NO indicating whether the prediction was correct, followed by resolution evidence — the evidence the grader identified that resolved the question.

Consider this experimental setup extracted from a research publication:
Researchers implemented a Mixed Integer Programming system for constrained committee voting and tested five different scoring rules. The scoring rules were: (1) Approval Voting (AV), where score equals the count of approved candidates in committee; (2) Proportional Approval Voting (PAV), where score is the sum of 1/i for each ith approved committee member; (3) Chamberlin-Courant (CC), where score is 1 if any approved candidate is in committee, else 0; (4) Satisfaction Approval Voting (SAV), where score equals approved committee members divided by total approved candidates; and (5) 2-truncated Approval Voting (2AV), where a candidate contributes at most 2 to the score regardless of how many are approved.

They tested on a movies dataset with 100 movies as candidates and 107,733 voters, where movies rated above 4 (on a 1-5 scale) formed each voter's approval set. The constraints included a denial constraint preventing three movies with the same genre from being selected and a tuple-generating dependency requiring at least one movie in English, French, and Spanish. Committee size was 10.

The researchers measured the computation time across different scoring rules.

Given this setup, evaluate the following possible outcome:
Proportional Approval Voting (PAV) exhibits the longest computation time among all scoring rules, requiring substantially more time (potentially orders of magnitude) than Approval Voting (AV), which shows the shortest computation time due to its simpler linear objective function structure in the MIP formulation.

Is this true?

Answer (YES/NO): NO